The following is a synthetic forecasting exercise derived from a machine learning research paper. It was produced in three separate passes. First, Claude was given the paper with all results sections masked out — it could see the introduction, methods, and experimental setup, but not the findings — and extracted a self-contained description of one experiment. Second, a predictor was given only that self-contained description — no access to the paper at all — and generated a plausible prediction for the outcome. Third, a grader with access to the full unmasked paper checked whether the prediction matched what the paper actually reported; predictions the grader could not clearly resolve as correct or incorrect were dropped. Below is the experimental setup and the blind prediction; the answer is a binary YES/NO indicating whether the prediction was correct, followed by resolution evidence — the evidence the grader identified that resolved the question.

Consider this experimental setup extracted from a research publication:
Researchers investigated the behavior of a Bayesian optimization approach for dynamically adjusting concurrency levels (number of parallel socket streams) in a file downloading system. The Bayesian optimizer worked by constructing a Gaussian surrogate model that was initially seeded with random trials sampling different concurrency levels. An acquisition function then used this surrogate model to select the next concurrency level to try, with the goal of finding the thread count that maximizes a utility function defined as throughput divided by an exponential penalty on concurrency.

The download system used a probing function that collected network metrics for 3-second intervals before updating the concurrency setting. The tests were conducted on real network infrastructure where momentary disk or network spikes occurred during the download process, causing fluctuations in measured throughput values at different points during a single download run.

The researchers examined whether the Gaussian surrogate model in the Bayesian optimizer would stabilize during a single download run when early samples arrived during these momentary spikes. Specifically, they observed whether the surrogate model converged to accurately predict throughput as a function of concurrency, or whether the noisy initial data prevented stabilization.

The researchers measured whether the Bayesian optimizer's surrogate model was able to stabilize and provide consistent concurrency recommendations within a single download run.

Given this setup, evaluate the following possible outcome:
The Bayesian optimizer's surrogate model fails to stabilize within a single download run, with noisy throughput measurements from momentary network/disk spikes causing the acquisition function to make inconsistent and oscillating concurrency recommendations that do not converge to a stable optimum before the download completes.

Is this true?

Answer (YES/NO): YES